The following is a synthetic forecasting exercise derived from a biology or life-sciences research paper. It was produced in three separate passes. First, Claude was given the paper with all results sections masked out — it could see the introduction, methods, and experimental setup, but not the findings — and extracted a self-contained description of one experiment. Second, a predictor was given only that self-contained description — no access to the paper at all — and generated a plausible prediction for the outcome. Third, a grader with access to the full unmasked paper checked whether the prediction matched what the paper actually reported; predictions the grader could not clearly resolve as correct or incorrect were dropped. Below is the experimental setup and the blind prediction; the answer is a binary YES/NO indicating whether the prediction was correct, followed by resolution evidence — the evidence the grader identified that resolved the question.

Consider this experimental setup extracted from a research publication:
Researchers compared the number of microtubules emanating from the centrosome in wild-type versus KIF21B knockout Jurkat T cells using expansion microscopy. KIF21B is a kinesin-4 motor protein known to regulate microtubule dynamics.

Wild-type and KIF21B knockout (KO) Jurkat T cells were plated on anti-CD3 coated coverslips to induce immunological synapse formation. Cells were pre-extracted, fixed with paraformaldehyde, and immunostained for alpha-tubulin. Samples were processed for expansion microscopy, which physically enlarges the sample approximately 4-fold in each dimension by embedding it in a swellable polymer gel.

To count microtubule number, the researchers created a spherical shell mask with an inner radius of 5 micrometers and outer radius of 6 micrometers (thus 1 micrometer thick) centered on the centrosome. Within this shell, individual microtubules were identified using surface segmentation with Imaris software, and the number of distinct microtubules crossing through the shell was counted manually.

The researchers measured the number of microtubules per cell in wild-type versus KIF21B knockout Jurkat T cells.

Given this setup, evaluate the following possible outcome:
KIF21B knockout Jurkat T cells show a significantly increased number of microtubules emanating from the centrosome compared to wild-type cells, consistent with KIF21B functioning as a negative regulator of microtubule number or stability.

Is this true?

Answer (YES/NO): NO